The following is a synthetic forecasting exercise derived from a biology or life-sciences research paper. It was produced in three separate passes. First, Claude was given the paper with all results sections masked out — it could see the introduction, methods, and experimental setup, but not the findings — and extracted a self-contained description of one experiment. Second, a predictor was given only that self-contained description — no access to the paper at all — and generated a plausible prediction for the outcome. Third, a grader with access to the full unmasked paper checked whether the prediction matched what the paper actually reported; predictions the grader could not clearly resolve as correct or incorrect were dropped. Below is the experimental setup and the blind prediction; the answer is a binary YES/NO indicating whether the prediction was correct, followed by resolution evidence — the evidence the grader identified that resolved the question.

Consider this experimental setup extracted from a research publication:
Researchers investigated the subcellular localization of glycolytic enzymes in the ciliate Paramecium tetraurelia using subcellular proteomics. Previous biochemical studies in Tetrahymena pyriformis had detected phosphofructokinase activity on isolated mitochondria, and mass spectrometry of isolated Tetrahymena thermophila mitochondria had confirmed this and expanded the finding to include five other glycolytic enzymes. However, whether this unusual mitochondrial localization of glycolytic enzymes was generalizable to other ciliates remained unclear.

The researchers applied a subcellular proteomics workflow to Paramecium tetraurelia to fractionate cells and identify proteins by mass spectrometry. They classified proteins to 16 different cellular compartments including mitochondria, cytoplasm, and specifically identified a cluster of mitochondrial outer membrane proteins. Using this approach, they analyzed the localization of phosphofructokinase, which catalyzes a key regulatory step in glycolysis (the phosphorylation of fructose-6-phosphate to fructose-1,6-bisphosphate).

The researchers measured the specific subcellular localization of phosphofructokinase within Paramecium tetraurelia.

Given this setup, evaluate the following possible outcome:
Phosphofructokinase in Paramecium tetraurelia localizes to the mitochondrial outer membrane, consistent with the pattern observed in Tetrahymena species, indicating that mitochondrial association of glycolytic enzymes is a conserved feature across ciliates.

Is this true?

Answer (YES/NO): YES